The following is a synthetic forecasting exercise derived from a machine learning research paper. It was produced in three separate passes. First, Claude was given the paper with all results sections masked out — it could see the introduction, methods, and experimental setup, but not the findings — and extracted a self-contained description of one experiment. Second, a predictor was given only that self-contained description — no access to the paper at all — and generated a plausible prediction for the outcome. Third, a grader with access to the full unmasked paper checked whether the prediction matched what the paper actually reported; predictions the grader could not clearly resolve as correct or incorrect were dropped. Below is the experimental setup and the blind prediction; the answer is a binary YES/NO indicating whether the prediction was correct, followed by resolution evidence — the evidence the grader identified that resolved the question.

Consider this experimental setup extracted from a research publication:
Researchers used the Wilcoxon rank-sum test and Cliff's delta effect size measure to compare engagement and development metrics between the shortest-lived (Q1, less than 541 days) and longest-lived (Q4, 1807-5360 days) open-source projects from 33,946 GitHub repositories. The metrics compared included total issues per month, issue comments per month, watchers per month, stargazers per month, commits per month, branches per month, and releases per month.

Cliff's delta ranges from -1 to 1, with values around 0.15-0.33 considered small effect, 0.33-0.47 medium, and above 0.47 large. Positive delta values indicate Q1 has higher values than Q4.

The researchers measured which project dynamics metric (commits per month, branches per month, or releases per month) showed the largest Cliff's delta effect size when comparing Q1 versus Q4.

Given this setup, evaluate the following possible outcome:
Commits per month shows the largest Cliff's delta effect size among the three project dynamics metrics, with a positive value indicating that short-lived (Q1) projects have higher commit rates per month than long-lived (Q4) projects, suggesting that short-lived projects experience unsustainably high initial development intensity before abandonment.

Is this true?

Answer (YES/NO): NO